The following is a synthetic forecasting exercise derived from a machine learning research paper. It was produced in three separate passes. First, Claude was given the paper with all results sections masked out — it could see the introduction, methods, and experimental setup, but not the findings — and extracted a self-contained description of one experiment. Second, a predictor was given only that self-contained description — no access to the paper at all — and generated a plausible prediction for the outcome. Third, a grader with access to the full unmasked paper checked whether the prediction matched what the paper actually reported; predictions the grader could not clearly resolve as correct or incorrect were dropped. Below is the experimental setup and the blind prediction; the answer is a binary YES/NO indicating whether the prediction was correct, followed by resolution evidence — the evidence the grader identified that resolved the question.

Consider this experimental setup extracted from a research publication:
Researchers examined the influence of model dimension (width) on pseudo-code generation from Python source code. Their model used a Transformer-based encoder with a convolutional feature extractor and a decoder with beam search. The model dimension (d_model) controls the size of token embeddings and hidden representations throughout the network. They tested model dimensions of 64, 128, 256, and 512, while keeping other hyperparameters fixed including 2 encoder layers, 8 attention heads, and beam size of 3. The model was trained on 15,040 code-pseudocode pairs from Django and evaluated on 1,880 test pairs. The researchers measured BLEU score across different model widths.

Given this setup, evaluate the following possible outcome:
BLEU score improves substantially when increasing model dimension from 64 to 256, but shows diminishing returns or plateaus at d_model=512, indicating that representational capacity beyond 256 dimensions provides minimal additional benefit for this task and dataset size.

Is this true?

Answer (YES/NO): NO